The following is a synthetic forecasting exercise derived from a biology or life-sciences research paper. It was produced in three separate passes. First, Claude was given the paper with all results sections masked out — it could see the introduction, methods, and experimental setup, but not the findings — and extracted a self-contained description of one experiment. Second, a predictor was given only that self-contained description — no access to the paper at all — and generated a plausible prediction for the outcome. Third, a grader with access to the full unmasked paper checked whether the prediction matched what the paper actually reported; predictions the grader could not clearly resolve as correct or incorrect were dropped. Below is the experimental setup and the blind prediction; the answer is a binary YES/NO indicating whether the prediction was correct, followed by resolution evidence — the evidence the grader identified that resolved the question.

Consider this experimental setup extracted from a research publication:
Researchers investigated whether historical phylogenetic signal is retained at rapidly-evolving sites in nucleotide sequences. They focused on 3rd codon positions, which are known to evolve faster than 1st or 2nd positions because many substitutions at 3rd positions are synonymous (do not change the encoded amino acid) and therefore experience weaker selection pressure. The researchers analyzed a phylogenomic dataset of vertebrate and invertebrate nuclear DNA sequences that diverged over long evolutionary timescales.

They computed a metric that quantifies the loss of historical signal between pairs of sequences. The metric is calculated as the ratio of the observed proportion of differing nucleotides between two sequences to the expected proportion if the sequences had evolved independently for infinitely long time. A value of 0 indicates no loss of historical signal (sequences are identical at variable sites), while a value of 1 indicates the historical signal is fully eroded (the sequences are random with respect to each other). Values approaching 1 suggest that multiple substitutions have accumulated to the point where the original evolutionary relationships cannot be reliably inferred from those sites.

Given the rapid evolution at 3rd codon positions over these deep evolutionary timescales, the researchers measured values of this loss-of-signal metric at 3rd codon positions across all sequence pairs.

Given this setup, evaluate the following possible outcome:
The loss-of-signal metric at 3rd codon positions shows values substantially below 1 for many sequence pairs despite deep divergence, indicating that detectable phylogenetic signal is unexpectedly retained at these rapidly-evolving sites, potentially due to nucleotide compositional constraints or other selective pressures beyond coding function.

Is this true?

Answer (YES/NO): YES